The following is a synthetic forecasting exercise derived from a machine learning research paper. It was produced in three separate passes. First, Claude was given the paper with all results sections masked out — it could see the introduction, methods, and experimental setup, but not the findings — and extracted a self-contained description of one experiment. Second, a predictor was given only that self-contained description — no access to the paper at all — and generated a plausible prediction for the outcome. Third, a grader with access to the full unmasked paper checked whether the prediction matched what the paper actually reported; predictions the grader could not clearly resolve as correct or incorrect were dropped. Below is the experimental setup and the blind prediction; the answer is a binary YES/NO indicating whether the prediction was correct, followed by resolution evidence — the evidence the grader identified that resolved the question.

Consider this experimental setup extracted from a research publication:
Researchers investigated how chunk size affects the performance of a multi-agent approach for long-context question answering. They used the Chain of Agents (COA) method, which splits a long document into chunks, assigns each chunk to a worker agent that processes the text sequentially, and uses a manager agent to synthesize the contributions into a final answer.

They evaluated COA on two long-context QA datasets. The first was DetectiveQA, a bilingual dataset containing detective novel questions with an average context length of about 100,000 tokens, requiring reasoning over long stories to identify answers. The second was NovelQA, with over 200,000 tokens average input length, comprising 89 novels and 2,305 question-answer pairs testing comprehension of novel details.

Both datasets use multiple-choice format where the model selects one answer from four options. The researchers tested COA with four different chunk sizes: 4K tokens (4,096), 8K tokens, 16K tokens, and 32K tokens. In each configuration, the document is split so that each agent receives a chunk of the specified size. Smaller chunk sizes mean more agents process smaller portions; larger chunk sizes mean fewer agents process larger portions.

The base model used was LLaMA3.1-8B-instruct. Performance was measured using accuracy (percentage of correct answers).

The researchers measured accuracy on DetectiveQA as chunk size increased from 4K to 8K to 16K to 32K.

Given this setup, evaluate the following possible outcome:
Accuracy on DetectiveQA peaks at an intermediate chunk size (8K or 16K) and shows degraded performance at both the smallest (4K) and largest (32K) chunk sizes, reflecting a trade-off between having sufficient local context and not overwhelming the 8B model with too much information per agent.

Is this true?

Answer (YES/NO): YES